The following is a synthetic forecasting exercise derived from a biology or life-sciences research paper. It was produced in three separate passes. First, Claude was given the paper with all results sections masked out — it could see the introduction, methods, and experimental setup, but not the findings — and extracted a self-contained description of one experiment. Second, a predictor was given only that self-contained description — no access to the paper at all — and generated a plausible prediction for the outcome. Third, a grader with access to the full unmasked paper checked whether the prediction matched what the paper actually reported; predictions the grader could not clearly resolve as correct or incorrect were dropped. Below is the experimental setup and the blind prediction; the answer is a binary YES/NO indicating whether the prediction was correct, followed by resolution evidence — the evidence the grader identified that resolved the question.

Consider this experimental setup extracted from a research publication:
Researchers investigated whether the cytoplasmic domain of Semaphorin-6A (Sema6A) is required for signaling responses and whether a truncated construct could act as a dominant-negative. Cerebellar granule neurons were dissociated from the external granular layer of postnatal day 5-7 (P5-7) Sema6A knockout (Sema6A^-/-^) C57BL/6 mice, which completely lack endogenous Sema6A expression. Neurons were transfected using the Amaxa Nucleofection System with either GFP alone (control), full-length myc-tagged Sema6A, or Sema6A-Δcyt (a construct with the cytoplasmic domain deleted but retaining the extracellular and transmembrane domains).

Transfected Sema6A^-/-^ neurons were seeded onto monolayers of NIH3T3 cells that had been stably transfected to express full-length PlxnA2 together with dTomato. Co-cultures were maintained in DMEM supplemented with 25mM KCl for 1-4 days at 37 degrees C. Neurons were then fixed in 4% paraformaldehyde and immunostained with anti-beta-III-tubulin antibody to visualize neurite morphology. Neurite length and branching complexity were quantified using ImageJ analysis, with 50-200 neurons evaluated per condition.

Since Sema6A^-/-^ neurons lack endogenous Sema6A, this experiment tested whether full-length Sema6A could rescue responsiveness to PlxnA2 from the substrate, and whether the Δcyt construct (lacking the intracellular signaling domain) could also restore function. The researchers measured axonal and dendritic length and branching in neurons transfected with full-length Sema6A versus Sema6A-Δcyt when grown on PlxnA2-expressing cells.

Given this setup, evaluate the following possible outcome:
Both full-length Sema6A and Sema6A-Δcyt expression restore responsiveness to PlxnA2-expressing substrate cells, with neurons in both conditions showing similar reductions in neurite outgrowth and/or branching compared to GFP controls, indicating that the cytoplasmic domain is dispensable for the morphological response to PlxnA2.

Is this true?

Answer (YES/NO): NO